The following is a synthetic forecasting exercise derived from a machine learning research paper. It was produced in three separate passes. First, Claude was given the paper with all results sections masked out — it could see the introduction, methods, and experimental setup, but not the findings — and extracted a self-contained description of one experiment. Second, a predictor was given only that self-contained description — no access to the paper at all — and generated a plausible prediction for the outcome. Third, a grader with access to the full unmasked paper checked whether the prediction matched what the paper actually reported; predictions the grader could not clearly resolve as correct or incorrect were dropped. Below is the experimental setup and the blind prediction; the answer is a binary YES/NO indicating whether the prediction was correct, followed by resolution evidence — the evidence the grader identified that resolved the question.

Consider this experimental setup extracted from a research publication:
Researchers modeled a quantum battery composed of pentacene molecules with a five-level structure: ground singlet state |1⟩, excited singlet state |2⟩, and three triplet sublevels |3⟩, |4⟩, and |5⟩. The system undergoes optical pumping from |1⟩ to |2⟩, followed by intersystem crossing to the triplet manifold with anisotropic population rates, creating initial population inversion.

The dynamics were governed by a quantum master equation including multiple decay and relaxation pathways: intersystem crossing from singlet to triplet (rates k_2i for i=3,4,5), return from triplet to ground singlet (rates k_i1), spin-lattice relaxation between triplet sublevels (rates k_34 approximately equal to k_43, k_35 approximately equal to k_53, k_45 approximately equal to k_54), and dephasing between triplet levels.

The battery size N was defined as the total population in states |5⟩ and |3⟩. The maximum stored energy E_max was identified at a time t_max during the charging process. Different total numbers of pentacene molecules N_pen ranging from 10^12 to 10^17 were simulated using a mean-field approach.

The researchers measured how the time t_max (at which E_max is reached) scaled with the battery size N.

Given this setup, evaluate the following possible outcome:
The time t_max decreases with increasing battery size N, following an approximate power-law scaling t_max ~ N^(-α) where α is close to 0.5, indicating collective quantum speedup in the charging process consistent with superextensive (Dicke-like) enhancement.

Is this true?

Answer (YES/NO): YES